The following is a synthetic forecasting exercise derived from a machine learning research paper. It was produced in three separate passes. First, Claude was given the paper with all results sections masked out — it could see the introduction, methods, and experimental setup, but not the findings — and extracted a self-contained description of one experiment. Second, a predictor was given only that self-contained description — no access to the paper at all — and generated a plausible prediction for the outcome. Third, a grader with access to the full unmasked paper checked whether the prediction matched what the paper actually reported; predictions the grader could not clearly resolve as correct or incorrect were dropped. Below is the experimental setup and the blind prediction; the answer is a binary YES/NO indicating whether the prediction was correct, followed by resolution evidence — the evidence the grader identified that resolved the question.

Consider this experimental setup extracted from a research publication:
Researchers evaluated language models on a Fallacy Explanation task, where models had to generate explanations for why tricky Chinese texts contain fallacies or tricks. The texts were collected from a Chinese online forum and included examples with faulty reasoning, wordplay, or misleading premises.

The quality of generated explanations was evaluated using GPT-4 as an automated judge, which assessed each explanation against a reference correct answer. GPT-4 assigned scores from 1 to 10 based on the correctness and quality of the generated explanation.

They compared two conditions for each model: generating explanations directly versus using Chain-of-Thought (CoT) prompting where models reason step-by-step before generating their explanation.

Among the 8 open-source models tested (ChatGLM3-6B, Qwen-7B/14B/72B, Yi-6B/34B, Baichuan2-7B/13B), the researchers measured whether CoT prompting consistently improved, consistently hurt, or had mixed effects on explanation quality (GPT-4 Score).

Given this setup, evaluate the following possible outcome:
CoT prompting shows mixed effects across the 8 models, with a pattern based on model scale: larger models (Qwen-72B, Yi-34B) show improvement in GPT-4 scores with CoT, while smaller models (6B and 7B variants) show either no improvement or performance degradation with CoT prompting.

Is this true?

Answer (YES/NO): NO